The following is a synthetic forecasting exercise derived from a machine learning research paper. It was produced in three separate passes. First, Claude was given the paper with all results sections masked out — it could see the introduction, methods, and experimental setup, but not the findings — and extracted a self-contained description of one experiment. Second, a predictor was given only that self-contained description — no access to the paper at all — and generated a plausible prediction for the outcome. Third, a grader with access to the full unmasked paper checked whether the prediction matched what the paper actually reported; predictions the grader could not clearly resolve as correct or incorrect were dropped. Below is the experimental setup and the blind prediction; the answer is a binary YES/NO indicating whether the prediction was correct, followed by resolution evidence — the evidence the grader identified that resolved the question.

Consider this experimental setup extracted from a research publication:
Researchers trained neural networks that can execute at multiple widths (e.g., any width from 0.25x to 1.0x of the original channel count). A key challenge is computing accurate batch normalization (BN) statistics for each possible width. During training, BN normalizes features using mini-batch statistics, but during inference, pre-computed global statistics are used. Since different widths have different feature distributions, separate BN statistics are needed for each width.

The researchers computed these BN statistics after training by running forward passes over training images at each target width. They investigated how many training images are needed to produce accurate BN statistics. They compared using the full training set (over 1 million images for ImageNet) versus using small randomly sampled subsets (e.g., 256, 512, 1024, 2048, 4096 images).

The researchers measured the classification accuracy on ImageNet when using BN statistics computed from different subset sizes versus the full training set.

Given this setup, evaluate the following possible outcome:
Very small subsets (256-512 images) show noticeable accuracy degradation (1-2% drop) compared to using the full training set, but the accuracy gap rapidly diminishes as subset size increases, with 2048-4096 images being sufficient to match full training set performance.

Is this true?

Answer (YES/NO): NO